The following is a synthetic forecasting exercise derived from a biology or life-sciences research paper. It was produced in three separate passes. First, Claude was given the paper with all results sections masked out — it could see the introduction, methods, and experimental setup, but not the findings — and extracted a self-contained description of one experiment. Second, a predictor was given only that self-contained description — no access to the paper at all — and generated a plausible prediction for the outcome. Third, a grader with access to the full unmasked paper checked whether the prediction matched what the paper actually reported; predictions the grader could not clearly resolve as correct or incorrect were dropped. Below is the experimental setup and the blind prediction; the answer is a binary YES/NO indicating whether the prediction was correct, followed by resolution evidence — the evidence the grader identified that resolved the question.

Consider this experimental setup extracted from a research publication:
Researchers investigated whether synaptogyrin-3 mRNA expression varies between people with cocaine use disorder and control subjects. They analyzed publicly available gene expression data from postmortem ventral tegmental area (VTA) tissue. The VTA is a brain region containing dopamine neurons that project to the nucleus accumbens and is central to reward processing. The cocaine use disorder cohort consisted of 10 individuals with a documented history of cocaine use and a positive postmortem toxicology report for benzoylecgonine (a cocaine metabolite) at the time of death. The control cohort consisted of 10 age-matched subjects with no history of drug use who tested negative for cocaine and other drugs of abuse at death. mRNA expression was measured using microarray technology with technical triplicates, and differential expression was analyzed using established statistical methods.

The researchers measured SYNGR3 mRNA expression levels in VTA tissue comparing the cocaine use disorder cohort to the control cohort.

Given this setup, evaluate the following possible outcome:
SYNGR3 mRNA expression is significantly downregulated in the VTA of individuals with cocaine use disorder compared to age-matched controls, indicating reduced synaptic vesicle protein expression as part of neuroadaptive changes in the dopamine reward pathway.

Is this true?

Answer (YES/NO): YES